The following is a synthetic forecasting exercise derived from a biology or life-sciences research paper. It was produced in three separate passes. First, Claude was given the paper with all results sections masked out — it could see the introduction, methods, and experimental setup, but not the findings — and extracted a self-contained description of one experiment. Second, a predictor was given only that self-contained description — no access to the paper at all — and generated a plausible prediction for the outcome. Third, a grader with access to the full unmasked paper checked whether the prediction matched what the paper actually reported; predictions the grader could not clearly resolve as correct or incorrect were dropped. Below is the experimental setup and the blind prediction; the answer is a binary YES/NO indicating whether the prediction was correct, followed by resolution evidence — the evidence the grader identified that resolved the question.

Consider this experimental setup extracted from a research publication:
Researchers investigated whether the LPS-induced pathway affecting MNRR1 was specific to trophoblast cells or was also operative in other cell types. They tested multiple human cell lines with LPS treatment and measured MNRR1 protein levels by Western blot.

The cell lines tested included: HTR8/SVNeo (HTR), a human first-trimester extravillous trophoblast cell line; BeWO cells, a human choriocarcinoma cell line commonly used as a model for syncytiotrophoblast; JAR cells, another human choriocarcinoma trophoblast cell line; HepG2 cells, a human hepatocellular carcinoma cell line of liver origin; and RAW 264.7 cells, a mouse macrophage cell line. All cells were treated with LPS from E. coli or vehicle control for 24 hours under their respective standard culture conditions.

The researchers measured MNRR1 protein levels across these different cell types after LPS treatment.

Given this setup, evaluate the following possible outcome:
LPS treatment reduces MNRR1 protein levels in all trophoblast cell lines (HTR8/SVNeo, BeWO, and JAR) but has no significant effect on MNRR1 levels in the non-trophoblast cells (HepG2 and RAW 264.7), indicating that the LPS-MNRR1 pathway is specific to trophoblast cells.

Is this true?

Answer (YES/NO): NO